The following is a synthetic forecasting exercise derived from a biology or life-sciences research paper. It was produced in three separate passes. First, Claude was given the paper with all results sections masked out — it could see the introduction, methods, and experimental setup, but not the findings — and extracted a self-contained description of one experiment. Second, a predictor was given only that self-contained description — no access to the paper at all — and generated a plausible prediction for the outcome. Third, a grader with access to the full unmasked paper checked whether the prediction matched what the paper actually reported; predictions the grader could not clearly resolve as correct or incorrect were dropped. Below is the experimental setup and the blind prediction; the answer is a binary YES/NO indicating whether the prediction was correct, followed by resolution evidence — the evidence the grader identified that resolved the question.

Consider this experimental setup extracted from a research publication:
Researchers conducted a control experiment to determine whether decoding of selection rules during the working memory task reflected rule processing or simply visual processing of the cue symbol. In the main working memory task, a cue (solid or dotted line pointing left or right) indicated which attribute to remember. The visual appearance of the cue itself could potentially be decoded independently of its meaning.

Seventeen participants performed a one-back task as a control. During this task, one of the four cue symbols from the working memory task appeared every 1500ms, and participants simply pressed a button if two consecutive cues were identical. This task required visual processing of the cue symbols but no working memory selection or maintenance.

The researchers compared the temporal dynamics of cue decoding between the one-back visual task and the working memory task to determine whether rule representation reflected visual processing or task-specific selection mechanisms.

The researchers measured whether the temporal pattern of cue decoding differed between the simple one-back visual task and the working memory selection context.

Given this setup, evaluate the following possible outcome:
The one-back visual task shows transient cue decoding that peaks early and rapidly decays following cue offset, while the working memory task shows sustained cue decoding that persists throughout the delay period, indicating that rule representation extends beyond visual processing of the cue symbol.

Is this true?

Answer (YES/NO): YES